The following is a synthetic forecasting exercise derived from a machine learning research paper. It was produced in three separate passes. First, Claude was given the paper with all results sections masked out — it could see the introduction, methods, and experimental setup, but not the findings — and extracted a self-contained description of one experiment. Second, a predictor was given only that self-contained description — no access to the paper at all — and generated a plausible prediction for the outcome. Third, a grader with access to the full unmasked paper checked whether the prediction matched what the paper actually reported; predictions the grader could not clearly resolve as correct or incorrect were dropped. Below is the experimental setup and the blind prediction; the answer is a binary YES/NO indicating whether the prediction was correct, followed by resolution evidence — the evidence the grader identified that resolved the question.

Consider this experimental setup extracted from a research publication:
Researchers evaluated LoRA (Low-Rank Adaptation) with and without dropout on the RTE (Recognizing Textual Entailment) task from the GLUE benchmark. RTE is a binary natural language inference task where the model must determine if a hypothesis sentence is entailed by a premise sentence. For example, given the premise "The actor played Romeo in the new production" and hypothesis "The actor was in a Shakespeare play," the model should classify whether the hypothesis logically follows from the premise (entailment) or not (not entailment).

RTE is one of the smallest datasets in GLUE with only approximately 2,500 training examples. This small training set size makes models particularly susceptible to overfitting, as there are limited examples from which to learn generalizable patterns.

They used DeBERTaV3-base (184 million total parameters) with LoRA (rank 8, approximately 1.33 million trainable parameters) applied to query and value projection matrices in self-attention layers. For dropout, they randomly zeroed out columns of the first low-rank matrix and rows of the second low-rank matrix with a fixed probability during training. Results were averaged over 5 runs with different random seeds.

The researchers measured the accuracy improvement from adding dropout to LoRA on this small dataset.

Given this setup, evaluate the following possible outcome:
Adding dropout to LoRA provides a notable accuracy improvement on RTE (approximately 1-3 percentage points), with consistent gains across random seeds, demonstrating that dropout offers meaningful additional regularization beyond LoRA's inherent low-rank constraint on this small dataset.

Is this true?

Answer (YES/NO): YES